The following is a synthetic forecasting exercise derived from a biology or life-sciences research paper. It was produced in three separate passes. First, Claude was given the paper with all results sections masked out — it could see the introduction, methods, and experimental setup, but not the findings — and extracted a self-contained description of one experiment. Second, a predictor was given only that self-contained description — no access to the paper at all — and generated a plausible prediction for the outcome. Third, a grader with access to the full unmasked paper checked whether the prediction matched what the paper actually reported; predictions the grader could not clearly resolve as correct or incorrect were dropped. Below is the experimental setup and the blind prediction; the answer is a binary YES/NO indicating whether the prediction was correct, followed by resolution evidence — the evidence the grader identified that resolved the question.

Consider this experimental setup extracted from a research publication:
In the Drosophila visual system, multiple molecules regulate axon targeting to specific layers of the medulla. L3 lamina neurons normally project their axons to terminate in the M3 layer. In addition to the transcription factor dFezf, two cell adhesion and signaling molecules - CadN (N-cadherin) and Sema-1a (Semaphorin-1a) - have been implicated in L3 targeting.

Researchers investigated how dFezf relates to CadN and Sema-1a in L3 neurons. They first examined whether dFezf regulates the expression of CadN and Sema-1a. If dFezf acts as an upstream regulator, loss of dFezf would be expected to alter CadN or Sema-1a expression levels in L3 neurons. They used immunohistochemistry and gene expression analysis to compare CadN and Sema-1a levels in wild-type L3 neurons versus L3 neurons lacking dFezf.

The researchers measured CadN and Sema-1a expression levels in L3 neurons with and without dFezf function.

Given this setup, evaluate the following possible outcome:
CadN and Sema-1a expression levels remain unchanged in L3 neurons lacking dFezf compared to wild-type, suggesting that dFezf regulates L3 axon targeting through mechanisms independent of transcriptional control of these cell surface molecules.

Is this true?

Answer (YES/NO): YES